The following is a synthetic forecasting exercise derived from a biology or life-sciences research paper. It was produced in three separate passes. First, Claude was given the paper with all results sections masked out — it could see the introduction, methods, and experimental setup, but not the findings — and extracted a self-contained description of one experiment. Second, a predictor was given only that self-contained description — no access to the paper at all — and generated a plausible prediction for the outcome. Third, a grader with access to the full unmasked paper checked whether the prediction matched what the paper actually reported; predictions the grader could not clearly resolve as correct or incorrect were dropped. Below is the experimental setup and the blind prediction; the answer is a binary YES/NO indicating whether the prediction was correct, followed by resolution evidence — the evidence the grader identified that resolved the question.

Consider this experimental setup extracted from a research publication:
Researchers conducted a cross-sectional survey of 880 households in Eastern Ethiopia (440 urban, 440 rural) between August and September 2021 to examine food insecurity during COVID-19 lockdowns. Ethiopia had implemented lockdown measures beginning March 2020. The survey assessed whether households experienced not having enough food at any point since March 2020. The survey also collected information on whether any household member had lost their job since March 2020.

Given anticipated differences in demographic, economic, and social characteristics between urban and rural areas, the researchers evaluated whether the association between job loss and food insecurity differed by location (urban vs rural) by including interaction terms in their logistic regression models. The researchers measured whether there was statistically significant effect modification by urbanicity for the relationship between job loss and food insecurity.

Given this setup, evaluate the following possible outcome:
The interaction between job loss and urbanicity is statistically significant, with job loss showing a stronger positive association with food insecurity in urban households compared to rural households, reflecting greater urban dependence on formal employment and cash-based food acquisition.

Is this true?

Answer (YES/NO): YES